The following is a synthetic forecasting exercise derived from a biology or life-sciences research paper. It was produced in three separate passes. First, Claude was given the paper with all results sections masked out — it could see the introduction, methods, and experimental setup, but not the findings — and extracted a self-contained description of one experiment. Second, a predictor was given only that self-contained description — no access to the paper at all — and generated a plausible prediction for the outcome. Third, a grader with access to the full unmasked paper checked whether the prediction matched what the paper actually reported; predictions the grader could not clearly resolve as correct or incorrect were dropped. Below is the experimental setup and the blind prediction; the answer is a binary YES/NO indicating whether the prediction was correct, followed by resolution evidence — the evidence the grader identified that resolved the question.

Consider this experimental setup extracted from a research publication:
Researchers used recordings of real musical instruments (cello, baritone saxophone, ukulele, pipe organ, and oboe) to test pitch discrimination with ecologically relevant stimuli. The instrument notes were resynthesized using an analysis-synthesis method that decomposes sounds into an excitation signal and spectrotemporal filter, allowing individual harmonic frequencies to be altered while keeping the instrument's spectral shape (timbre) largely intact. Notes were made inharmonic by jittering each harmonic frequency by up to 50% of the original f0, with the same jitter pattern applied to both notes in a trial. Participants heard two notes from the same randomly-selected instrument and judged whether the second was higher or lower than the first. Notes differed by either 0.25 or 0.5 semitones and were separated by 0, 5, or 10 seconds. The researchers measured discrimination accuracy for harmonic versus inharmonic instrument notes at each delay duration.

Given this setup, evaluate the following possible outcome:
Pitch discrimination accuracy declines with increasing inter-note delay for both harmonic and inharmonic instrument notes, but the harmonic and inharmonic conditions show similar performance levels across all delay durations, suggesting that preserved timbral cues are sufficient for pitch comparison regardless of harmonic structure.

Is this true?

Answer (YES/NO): NO